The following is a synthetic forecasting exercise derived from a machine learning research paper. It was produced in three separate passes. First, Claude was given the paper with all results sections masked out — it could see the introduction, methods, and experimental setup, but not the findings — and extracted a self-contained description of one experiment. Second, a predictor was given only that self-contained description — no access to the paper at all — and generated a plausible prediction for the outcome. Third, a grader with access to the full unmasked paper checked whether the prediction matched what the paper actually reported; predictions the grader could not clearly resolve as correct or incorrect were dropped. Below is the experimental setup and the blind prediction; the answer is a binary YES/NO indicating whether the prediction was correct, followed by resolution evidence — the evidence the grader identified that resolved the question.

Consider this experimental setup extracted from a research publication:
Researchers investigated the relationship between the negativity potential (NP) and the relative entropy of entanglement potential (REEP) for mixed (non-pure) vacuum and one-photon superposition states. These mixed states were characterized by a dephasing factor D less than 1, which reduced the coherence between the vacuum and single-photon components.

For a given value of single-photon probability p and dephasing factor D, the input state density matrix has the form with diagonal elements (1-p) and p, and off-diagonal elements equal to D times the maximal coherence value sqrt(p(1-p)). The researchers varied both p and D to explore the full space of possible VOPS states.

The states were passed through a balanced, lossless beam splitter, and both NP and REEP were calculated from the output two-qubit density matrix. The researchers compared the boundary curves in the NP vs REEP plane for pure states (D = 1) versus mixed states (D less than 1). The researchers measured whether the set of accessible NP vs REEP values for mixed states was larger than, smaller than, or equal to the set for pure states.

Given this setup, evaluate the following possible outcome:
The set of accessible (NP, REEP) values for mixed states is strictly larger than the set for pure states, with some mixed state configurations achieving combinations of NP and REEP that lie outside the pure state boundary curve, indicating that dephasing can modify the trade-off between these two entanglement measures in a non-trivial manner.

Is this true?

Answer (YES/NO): YES